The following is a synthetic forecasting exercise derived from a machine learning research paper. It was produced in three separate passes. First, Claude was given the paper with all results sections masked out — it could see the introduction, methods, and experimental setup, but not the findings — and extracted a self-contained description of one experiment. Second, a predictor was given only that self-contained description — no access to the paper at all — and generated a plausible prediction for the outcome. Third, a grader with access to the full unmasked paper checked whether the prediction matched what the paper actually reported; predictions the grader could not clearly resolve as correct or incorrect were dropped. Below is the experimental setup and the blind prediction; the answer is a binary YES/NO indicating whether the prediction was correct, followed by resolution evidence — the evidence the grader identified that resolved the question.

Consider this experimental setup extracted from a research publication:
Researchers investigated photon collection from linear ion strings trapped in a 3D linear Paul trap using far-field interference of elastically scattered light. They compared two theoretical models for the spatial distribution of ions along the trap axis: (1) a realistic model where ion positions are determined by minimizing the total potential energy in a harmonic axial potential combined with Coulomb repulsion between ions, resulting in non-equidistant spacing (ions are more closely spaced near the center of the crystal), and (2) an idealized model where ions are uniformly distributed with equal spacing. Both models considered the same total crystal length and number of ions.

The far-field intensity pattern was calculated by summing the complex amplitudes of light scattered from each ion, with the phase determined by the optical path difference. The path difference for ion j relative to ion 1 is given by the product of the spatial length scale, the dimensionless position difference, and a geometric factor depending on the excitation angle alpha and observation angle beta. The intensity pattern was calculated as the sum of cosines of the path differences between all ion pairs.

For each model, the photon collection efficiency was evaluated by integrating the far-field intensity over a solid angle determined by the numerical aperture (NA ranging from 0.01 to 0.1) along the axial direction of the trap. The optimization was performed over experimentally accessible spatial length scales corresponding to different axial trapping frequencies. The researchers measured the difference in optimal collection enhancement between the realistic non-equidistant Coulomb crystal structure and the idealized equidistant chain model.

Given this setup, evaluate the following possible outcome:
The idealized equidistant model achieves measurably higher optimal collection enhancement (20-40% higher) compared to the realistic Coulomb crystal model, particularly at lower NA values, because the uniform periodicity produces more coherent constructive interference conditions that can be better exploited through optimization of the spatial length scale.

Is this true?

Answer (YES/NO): NO